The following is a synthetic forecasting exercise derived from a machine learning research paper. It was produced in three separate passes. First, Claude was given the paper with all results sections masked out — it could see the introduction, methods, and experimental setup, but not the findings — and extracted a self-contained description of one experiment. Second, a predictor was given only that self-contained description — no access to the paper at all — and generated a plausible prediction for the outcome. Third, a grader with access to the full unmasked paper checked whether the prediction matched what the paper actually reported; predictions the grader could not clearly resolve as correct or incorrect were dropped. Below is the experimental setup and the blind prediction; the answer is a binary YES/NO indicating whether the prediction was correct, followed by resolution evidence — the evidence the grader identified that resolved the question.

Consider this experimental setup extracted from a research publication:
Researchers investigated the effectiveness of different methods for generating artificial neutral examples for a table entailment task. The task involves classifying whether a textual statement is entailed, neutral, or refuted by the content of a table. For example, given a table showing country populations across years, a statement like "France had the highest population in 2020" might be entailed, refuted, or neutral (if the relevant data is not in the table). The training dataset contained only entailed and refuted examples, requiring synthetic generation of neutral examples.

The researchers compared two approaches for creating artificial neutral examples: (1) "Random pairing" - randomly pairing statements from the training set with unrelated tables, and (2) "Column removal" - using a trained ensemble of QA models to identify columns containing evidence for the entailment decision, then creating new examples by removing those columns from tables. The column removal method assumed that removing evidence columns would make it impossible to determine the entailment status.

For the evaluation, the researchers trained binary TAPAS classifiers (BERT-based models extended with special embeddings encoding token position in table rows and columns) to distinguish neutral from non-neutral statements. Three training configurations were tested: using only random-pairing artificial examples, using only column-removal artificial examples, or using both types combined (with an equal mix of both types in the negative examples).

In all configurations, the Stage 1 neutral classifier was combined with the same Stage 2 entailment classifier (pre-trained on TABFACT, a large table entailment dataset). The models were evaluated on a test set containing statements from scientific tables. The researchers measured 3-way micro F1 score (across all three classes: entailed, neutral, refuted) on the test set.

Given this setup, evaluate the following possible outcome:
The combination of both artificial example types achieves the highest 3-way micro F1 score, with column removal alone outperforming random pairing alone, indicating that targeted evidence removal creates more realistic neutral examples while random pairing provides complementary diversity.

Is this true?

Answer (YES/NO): NO